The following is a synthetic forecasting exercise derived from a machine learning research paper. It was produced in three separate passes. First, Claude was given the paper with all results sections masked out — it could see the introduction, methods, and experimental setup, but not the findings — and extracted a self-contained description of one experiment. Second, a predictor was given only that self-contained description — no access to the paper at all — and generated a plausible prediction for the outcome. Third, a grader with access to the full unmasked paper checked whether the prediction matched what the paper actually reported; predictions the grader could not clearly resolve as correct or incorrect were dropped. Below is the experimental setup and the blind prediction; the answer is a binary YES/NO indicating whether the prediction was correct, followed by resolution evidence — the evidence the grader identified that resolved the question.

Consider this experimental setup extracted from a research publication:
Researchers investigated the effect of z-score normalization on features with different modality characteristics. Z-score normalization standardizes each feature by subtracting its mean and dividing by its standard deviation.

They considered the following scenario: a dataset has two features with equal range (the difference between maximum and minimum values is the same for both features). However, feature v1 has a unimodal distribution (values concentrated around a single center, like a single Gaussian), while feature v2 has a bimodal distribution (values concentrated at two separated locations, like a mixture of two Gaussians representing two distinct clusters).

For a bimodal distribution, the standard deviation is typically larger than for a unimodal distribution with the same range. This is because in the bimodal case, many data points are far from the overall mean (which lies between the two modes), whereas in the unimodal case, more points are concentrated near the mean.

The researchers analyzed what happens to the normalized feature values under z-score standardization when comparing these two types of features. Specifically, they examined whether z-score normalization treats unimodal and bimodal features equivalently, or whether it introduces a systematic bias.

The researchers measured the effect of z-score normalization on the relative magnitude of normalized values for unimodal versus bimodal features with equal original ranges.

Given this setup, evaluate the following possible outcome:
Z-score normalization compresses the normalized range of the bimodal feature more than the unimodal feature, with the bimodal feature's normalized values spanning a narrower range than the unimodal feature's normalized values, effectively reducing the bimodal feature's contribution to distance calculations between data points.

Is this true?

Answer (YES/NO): YES